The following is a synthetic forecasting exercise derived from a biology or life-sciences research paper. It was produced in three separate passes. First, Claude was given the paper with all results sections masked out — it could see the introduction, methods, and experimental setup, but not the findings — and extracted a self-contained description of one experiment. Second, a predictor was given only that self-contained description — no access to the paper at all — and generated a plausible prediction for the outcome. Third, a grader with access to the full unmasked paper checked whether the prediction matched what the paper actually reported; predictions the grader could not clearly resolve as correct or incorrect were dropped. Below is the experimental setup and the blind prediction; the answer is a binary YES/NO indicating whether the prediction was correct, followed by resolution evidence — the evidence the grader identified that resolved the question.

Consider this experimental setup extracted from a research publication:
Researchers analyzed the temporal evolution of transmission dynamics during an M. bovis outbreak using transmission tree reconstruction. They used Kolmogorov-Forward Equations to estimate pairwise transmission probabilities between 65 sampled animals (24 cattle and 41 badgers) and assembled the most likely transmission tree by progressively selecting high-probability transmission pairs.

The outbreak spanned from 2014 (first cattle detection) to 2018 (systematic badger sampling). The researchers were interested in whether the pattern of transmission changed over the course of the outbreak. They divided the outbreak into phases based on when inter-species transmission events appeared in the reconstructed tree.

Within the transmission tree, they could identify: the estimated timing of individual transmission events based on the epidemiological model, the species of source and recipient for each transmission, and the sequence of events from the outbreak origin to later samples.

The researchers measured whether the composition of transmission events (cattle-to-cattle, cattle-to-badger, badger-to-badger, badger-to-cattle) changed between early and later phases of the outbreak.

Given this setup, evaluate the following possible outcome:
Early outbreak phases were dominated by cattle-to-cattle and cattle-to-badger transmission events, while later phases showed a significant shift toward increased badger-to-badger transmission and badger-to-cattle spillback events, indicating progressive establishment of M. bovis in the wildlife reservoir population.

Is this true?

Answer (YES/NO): NO